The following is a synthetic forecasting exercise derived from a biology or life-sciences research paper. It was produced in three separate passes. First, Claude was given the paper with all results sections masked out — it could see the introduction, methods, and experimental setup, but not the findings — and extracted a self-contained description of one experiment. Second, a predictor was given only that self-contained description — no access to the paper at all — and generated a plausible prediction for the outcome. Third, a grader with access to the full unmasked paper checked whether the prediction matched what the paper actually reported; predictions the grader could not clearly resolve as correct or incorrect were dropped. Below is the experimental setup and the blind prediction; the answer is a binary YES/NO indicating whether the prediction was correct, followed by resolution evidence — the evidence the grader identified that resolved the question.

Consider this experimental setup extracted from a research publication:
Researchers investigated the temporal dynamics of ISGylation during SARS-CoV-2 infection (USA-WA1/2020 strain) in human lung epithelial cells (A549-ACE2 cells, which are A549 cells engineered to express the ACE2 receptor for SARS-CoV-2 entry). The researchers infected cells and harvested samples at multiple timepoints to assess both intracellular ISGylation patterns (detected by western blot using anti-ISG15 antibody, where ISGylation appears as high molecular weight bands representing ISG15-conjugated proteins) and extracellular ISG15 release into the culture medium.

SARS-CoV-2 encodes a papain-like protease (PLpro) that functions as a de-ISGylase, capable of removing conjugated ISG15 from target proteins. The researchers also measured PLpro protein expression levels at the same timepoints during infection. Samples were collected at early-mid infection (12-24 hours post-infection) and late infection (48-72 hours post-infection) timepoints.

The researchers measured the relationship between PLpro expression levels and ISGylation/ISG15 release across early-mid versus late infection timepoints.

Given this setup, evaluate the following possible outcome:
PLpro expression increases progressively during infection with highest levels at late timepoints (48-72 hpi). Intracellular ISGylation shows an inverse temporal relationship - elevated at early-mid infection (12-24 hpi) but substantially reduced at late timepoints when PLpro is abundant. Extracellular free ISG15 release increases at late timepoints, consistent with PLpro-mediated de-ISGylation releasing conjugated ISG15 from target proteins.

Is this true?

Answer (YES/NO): NO